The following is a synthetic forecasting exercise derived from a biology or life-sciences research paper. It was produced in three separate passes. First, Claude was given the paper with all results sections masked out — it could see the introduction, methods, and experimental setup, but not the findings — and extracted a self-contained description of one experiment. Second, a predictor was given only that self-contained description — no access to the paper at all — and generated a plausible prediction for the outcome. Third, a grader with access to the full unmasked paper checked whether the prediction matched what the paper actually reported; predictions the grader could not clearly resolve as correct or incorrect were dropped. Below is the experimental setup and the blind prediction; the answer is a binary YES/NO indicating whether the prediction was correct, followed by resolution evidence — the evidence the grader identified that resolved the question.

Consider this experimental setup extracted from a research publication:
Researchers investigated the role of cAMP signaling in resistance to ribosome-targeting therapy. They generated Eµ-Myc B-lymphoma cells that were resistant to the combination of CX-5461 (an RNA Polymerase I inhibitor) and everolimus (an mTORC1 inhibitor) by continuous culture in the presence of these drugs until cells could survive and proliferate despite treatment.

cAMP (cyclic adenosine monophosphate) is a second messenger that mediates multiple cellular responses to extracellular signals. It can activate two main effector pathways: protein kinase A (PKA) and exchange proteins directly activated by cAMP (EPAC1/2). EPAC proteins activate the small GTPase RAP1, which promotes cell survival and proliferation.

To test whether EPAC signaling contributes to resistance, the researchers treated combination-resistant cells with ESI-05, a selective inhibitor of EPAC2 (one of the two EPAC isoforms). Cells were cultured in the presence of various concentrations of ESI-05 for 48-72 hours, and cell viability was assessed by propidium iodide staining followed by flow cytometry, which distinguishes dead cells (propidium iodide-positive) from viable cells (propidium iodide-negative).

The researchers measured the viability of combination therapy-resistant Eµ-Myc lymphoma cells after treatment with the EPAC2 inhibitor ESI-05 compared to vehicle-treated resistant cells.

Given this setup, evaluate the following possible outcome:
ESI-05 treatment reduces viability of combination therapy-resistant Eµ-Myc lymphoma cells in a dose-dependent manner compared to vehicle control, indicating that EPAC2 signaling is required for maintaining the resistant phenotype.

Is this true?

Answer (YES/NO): NO